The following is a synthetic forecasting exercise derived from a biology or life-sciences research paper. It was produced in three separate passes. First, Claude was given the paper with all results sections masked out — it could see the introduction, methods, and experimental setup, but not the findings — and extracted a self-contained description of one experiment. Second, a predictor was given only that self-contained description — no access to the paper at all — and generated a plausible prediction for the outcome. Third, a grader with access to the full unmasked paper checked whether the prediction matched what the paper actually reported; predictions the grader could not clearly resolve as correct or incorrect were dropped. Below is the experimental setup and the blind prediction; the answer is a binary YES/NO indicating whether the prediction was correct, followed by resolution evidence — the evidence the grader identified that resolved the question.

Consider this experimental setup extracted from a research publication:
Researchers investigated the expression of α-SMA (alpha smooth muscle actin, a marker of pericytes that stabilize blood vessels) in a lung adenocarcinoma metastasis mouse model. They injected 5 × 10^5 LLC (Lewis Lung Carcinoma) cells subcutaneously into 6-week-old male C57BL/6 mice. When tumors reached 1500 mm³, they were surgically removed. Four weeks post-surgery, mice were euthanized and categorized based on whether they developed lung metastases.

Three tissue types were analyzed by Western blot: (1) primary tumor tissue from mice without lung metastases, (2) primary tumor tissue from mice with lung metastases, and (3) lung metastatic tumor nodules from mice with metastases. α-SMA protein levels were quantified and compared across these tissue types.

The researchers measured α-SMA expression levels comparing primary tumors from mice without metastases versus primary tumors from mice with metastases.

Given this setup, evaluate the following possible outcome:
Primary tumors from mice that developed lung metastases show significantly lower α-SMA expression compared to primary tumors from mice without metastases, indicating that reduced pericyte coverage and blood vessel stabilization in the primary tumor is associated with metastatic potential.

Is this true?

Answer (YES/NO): YES